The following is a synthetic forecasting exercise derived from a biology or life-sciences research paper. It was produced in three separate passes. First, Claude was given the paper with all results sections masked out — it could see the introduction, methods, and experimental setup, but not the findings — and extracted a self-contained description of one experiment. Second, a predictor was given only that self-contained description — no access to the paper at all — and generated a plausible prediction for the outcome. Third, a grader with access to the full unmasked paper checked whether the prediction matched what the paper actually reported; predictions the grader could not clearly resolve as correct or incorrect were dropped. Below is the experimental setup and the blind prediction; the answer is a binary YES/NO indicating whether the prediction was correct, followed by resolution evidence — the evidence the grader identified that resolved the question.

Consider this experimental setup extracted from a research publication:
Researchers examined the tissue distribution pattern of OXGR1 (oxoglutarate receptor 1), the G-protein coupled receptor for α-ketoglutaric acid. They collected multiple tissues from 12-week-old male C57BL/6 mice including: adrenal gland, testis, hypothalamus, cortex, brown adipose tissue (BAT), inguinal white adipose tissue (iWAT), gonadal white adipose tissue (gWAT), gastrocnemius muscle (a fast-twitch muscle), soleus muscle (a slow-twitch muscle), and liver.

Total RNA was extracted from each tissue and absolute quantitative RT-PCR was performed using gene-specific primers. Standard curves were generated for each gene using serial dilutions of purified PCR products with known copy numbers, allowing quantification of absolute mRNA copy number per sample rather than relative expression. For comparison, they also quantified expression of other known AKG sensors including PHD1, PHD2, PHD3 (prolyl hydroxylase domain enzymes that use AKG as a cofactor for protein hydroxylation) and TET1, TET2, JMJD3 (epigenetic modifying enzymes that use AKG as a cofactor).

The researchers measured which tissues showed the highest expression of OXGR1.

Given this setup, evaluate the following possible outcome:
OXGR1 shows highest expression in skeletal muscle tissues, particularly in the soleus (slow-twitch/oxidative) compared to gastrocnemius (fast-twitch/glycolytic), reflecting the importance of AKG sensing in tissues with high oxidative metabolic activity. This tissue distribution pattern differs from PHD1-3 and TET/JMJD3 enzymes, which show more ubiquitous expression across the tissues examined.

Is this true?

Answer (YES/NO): NO